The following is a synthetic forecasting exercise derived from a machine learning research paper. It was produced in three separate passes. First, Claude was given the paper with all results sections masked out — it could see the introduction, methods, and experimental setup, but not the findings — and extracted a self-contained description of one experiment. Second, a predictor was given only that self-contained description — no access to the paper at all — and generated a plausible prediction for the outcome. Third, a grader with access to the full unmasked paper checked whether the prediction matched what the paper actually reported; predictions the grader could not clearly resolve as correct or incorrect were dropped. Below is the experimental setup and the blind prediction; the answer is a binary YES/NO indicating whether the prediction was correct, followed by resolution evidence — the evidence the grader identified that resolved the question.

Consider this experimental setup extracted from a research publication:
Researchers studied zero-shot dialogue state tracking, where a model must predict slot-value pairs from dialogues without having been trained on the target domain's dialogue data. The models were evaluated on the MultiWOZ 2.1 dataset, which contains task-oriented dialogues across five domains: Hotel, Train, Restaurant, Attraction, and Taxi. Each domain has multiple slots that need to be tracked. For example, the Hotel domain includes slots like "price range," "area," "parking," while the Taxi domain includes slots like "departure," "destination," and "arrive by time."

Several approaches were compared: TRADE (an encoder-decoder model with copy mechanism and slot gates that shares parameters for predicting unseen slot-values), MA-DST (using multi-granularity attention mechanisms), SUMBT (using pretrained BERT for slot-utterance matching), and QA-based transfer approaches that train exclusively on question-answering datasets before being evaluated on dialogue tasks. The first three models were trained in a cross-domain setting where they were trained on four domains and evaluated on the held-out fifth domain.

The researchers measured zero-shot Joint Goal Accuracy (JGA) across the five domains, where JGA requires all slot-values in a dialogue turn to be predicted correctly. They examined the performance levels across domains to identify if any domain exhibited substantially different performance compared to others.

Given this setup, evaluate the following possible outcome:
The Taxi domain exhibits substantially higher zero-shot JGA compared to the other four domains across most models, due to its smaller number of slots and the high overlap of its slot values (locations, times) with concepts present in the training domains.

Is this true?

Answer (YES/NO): YES